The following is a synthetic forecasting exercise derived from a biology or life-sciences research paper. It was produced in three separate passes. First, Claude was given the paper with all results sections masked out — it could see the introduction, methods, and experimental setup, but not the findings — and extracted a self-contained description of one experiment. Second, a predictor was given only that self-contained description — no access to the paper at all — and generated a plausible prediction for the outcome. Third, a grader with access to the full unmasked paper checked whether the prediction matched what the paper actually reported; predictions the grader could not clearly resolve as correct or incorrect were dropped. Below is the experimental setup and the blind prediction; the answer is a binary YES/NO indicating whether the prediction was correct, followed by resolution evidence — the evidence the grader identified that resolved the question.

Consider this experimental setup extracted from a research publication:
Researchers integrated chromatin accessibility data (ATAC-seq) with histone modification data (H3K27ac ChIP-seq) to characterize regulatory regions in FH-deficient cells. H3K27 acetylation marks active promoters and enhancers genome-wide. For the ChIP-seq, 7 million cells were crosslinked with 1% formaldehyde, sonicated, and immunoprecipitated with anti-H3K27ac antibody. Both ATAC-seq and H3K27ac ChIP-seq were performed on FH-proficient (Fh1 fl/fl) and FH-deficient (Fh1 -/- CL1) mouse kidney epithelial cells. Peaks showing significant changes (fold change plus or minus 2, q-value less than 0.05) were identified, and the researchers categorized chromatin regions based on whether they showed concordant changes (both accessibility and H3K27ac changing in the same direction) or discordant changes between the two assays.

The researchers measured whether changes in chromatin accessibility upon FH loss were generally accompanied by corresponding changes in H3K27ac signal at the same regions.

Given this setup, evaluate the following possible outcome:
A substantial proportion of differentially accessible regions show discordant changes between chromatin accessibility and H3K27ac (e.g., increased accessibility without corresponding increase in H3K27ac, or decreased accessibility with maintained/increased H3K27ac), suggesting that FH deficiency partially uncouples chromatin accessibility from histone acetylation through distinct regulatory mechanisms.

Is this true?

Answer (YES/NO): NO